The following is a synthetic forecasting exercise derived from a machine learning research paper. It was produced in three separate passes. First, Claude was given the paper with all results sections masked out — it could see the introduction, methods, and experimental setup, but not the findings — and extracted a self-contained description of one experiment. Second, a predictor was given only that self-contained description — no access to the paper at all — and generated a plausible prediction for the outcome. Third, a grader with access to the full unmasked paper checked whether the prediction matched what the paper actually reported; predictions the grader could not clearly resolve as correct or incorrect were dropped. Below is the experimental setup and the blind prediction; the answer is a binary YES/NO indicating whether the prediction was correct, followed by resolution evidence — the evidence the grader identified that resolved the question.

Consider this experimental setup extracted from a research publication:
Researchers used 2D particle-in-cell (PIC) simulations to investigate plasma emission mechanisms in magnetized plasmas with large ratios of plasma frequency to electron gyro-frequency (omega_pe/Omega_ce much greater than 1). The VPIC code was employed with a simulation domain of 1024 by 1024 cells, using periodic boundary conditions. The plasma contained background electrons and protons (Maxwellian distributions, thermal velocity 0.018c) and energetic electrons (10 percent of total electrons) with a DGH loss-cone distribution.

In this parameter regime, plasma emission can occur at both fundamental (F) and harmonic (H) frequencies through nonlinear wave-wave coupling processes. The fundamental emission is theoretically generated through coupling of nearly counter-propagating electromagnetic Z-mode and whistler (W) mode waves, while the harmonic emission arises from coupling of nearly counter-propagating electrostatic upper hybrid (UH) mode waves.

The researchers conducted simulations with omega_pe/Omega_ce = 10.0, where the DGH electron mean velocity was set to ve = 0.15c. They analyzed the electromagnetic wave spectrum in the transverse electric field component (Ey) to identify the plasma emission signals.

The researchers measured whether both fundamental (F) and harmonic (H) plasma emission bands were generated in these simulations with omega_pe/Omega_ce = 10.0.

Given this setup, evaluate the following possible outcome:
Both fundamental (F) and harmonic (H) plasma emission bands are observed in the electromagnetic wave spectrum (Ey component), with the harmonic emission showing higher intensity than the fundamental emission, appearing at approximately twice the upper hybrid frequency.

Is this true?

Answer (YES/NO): YES